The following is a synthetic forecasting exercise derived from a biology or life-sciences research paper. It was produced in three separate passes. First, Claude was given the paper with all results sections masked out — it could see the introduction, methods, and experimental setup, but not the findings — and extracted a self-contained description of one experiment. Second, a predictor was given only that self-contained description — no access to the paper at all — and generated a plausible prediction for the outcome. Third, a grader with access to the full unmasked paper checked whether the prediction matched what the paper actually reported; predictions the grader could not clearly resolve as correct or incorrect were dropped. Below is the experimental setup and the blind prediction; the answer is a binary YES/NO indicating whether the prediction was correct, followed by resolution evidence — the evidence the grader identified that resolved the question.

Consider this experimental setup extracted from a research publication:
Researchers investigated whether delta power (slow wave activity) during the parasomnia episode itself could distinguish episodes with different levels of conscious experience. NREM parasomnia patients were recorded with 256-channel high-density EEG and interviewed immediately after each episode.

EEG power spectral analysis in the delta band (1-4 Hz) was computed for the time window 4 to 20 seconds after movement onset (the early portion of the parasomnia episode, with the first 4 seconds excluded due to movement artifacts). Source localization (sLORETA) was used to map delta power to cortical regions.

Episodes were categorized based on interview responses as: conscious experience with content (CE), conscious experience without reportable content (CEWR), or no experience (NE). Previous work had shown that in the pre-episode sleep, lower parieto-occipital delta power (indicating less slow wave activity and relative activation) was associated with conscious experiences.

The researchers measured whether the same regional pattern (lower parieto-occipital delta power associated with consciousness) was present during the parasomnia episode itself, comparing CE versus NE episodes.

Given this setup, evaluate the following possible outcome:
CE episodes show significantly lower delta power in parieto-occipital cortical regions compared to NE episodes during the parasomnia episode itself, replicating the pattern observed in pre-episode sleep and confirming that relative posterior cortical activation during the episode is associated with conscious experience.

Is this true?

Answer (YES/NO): NO